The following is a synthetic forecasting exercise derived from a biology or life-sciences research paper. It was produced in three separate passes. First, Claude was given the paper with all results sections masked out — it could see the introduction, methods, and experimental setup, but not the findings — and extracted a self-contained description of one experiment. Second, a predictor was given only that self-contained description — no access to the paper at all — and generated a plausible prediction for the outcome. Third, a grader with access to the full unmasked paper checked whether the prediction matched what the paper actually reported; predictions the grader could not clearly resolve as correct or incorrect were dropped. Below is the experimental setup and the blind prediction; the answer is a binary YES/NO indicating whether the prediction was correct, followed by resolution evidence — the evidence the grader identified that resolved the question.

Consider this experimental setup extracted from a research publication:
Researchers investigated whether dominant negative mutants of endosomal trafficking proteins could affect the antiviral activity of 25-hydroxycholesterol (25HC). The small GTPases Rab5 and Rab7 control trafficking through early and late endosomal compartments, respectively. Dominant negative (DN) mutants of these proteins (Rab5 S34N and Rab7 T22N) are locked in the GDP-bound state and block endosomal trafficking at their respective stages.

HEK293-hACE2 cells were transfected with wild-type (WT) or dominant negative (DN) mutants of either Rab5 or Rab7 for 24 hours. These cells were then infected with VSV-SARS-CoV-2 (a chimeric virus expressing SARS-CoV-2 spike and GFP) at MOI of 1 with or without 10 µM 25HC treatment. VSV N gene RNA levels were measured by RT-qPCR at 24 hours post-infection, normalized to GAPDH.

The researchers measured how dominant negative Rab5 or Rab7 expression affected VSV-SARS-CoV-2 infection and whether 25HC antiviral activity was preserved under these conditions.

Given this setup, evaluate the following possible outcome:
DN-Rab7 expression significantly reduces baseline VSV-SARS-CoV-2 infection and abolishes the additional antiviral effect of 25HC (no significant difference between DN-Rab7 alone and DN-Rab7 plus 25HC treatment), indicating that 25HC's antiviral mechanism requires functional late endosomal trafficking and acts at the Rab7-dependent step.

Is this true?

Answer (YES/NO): NO